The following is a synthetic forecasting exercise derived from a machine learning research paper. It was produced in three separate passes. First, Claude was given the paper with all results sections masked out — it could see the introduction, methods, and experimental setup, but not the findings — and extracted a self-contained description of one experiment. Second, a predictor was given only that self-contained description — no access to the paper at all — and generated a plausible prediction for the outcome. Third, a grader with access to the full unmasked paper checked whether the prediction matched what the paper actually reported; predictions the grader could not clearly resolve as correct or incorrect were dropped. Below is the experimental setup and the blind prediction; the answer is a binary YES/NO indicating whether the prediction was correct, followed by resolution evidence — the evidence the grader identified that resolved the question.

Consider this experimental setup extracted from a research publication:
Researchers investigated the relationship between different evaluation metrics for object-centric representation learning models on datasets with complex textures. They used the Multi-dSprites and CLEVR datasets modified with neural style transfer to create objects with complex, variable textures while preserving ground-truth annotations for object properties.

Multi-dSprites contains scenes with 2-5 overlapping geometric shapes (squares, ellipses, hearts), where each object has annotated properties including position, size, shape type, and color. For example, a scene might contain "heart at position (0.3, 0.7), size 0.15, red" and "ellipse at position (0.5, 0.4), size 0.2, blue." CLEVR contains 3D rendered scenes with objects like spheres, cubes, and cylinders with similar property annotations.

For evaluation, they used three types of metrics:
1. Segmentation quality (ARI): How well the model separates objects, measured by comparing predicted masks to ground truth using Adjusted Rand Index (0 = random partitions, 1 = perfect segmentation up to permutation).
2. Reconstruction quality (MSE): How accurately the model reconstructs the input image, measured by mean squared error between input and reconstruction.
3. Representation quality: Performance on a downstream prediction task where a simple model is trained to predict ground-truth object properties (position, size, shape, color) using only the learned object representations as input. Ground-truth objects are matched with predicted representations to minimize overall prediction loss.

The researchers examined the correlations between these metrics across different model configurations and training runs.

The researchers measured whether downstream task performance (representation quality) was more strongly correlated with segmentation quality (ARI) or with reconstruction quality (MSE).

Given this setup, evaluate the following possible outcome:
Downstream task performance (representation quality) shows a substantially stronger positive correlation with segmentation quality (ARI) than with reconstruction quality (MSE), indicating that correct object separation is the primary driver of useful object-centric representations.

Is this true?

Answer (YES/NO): YES